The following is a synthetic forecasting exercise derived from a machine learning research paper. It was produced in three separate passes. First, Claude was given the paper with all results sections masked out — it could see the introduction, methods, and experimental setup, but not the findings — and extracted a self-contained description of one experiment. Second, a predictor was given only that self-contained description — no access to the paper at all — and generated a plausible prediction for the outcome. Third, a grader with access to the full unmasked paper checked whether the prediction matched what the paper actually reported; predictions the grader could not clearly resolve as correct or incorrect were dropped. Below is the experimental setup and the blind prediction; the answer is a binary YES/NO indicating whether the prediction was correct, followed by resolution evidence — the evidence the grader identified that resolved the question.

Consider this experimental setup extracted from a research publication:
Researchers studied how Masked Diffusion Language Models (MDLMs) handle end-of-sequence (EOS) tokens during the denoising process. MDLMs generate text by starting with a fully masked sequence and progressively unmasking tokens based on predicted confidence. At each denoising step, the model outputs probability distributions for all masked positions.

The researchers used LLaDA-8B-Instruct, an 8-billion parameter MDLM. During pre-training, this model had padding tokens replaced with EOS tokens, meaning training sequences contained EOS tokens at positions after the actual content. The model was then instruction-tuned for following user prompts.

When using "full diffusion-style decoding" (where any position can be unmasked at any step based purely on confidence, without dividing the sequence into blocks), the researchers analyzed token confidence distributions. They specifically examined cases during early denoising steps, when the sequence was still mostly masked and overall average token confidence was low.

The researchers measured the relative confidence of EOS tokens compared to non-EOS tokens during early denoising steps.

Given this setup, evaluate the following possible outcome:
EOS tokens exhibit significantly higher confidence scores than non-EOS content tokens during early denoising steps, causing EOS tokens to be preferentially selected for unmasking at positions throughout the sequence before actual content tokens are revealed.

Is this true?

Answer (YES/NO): NO